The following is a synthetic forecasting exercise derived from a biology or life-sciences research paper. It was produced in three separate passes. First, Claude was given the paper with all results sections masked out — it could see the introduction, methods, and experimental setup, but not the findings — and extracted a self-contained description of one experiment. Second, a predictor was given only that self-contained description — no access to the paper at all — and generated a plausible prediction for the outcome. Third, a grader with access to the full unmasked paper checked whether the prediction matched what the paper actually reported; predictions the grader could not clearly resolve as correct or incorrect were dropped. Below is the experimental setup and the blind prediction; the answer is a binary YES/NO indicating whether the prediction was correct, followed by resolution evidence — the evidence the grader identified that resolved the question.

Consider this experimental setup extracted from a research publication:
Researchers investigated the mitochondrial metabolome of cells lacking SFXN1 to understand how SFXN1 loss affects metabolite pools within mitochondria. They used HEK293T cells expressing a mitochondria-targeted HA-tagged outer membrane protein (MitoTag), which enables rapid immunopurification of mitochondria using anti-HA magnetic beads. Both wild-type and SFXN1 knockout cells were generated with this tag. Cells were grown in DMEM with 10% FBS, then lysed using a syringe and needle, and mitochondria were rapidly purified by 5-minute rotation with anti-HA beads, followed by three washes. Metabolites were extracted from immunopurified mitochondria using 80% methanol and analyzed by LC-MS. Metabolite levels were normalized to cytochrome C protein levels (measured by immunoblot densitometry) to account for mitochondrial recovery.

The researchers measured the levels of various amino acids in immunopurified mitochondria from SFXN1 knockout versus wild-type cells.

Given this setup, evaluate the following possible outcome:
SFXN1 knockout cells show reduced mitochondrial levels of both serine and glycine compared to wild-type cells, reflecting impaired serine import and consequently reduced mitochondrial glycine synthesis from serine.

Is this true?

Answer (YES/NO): NO